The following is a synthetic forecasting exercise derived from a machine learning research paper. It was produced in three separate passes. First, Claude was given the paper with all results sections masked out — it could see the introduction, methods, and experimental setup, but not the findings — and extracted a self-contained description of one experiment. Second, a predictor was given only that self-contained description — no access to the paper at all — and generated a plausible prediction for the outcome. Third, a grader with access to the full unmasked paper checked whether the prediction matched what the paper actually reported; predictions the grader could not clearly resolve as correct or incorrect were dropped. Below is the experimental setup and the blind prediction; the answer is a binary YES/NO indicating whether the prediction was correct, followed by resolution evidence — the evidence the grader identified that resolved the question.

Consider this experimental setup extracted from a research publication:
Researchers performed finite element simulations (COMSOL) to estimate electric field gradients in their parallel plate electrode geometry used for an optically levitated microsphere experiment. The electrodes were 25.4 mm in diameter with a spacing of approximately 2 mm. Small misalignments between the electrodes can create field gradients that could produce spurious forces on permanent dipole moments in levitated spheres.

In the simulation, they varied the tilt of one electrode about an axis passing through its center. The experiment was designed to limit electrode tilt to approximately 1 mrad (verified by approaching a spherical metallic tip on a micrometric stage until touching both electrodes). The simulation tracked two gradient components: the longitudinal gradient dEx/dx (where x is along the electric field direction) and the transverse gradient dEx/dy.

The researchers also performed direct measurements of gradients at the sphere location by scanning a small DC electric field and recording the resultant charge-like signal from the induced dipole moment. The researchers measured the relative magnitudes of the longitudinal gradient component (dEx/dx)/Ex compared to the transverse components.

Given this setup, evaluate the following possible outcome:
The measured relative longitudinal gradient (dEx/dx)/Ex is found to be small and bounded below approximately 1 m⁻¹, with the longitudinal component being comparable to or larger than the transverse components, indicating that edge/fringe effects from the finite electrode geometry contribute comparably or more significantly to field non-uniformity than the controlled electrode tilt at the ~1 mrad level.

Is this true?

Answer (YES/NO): NO